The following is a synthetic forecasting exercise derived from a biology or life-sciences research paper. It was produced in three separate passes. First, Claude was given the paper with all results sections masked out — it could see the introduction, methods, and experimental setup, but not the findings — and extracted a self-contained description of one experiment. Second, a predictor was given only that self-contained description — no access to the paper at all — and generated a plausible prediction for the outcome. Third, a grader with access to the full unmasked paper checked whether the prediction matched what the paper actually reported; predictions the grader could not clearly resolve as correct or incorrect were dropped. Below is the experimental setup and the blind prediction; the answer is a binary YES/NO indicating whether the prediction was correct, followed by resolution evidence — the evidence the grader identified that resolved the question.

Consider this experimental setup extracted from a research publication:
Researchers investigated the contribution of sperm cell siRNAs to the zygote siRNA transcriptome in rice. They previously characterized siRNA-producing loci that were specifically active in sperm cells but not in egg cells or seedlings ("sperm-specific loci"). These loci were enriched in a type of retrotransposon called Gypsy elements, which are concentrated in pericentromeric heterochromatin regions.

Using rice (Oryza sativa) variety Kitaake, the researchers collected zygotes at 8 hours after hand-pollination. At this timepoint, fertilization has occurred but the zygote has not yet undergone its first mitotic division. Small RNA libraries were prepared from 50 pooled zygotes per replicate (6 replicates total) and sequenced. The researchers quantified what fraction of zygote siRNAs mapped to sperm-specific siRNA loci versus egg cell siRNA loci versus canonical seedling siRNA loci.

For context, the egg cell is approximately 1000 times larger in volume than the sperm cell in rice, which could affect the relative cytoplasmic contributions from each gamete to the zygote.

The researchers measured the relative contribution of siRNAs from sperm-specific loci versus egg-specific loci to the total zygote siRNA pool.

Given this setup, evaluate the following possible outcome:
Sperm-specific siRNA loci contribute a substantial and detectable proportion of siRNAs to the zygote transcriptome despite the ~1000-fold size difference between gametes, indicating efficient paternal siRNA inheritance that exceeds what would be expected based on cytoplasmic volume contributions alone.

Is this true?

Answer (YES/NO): NO